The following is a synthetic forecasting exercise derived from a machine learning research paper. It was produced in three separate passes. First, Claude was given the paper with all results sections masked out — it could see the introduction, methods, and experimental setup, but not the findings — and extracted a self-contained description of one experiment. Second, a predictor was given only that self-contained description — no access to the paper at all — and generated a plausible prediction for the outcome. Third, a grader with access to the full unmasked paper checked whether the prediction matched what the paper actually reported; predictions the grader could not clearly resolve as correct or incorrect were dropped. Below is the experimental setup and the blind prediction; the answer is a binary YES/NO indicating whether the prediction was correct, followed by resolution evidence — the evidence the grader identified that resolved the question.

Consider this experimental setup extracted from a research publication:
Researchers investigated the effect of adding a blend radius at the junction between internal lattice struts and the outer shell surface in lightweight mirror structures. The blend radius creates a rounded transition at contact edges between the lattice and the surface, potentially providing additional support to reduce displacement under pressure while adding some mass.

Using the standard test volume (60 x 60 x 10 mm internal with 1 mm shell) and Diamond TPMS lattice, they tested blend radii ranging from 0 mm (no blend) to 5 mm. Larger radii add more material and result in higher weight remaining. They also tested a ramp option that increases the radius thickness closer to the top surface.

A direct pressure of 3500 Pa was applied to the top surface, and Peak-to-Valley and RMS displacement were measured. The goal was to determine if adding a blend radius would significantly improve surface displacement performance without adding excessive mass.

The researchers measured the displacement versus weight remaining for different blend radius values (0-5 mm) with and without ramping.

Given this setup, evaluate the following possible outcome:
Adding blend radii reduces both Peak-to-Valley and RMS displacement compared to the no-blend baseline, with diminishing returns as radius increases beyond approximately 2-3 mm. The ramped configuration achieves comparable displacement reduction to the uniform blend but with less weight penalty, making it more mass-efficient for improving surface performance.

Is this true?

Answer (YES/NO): NO